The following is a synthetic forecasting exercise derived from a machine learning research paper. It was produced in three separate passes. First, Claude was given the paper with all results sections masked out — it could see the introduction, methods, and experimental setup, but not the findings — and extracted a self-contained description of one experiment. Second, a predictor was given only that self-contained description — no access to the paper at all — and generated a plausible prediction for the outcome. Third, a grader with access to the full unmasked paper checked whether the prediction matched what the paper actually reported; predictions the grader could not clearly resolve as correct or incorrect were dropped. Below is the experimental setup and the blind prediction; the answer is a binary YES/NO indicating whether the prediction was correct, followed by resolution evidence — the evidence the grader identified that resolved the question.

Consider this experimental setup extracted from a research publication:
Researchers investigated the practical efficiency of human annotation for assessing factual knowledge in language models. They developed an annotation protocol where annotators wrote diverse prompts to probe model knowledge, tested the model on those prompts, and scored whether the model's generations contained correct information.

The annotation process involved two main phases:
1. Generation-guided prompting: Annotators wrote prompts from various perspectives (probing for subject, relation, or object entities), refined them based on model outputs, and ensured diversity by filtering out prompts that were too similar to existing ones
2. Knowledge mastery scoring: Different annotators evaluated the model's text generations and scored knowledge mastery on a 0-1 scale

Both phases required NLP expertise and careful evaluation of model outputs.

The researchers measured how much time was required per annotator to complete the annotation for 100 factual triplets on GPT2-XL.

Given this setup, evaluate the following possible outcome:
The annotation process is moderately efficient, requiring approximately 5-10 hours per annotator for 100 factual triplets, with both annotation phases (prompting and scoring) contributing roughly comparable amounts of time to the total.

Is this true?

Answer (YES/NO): NO